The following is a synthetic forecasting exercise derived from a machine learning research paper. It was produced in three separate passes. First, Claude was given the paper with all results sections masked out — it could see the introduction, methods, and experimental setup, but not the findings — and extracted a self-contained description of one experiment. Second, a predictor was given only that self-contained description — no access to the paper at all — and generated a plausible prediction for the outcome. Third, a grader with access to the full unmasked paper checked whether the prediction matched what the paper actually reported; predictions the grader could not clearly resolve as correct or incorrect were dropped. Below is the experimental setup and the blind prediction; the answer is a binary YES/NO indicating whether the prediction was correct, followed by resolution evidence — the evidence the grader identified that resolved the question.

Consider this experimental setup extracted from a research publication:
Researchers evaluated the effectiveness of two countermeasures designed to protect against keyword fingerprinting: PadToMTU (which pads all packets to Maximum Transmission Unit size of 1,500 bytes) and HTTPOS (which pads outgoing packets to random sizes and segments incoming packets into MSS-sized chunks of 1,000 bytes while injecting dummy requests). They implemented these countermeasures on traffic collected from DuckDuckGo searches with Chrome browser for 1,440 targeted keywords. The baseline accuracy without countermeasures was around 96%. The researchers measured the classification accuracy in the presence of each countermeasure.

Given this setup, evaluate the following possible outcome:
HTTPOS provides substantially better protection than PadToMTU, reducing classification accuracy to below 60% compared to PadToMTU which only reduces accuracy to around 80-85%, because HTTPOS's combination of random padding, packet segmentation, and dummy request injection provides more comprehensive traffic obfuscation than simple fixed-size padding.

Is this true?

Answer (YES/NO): NO